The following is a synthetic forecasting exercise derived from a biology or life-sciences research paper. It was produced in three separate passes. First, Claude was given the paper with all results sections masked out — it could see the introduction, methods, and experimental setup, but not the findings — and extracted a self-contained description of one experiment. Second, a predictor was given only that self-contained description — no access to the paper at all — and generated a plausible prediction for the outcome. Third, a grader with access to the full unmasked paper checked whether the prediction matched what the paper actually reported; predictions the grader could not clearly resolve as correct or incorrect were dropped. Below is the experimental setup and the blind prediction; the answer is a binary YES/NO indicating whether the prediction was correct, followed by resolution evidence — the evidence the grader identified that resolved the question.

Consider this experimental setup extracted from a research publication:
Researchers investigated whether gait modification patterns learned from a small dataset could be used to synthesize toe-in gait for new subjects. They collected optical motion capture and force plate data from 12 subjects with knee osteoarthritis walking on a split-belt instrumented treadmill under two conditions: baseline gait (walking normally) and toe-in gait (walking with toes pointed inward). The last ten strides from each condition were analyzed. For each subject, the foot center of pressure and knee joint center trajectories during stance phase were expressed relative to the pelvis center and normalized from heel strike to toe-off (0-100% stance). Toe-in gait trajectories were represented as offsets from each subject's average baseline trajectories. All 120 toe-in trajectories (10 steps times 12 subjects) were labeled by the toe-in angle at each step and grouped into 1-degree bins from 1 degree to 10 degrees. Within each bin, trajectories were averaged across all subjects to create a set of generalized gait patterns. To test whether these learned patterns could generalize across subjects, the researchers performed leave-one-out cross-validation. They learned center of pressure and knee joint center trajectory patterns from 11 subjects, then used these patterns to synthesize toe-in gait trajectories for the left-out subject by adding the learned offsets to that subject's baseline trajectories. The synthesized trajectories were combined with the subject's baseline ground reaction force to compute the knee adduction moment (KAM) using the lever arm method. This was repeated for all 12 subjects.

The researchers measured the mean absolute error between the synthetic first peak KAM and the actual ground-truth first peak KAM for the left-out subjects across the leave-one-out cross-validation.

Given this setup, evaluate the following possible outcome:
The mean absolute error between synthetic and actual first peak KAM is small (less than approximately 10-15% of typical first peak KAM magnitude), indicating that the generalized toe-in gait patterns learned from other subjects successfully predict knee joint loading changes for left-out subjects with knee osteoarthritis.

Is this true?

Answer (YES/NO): YES